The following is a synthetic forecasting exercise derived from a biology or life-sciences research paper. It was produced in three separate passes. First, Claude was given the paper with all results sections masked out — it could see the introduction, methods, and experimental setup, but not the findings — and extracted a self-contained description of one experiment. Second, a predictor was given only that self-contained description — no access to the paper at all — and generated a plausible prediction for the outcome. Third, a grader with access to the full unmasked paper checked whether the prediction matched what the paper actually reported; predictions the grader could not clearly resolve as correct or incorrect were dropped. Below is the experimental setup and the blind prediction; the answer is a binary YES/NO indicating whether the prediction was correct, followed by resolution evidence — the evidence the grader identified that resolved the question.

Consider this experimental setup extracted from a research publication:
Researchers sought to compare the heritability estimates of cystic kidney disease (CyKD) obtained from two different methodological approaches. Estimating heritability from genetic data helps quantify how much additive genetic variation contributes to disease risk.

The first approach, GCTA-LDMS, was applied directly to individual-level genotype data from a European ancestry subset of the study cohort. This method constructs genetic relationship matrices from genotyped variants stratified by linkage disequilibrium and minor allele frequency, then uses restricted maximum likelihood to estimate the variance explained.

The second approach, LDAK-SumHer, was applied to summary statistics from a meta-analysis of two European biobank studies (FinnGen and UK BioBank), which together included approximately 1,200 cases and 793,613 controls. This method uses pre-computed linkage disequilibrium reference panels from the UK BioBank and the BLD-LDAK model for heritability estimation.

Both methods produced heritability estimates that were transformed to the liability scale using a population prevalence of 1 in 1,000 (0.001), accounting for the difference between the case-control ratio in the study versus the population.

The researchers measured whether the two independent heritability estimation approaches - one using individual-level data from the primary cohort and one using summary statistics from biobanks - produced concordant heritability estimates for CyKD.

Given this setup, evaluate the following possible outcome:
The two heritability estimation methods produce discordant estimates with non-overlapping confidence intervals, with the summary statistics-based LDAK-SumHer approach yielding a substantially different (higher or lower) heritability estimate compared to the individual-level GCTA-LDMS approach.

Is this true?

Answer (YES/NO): NO